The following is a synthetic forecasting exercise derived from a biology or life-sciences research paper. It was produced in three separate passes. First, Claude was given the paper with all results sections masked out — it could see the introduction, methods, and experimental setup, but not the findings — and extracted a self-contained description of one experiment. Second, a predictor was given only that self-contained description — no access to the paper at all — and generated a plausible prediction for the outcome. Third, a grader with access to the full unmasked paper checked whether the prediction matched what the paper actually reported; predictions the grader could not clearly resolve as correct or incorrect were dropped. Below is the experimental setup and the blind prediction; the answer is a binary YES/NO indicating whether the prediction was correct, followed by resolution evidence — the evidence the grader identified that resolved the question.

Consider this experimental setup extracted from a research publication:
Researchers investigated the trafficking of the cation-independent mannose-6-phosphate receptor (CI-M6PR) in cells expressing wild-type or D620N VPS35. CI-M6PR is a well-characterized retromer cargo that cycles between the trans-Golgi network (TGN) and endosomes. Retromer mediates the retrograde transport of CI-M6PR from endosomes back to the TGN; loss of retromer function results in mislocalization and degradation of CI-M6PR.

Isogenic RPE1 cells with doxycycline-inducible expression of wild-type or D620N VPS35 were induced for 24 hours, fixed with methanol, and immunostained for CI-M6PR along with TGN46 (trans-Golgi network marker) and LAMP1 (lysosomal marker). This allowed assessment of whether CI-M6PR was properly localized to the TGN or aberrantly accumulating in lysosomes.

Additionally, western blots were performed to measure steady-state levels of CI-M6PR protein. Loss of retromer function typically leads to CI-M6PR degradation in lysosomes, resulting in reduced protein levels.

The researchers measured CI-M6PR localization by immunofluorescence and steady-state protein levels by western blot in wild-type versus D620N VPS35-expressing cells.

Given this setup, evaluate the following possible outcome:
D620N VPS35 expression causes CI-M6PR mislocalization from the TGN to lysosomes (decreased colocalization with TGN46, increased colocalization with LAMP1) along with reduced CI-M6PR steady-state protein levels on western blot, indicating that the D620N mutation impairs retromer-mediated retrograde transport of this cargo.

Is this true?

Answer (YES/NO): NO